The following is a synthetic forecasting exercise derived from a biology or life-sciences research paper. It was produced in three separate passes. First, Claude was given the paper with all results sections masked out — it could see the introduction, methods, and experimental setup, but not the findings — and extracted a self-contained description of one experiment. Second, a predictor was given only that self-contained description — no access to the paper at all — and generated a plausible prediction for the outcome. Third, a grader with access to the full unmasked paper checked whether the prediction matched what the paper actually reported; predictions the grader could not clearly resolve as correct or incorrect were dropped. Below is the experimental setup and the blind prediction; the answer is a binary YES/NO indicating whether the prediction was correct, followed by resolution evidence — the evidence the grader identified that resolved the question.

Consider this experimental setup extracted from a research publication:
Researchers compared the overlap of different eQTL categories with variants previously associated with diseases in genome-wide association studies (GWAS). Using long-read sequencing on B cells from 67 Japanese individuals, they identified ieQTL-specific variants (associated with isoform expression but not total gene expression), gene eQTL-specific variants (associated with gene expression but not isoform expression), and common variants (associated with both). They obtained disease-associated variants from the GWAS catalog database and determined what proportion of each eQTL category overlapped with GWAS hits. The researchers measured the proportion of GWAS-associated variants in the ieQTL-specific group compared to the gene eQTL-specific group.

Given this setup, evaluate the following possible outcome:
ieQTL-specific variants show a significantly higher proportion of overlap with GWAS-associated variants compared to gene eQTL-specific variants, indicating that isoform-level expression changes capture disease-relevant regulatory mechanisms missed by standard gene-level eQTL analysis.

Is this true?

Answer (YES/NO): YES